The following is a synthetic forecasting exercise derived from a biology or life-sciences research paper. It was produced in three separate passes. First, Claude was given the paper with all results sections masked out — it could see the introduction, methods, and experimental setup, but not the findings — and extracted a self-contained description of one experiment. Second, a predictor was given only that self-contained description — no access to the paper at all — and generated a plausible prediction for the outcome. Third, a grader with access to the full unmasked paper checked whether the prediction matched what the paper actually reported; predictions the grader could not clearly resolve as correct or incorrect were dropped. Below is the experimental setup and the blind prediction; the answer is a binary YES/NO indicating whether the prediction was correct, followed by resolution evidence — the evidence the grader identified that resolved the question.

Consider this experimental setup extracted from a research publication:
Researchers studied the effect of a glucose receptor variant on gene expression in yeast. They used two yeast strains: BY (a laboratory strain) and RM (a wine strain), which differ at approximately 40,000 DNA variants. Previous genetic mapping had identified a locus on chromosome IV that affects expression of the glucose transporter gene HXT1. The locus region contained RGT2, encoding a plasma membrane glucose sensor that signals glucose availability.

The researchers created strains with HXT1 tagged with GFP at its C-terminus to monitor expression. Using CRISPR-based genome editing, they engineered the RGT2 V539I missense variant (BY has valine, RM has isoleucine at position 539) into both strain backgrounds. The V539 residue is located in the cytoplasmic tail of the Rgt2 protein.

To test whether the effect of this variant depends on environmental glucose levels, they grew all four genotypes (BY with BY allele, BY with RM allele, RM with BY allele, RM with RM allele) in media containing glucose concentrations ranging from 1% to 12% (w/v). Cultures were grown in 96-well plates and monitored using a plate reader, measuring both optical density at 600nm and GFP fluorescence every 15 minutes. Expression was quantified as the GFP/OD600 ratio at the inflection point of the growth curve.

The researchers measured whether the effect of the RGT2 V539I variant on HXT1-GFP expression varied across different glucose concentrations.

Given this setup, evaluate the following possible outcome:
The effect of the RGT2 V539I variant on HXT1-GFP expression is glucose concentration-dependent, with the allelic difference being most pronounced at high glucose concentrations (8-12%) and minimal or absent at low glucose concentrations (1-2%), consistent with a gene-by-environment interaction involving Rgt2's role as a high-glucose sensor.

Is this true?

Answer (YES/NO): NO